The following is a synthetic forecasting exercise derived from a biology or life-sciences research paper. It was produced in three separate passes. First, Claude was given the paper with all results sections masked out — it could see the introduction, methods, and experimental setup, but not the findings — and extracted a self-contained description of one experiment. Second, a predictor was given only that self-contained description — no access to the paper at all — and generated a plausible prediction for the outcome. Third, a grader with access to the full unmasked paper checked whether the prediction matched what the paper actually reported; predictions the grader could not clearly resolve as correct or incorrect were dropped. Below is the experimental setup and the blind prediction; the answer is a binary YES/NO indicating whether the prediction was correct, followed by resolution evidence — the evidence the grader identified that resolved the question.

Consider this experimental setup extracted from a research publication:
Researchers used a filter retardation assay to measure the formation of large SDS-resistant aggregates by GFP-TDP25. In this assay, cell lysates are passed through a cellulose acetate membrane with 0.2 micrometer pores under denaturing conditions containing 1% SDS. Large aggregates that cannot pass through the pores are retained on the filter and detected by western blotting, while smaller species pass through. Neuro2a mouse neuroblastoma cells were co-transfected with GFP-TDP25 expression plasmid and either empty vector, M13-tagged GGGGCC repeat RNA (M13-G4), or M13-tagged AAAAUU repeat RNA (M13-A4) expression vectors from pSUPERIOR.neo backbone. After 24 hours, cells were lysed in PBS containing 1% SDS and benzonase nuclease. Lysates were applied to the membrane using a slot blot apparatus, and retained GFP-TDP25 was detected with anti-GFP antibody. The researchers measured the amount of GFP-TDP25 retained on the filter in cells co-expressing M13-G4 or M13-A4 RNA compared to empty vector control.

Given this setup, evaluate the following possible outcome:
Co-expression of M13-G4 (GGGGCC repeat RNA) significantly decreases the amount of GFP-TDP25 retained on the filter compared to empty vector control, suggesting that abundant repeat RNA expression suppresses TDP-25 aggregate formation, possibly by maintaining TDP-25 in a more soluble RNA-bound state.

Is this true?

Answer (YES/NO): YES